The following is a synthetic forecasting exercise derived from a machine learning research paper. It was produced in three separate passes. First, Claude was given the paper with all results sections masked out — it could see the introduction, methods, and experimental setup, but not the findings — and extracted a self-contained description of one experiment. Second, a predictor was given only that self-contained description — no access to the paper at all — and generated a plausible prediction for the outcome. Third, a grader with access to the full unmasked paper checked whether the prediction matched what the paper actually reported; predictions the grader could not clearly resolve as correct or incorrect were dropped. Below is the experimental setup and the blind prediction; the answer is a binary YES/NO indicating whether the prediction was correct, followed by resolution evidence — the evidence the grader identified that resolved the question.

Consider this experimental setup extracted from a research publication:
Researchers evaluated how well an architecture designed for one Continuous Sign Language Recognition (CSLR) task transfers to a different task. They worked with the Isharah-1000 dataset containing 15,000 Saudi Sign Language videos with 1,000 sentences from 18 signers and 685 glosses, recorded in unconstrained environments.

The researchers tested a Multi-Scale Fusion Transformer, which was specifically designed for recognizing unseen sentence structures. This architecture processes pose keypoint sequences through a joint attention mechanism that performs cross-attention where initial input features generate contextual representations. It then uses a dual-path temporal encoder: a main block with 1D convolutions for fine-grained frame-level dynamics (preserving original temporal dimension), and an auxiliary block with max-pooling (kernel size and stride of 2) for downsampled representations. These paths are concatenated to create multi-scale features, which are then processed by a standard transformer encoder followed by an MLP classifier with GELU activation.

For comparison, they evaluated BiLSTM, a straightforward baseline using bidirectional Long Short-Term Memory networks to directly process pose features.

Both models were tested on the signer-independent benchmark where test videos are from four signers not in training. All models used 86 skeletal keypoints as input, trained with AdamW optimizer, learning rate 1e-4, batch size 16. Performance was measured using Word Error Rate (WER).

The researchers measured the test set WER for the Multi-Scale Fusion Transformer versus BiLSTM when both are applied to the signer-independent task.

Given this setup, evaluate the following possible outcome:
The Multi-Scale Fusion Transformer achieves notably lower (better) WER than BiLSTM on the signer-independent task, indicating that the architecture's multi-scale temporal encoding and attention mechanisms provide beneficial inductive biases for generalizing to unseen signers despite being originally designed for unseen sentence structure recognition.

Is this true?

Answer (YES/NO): NO